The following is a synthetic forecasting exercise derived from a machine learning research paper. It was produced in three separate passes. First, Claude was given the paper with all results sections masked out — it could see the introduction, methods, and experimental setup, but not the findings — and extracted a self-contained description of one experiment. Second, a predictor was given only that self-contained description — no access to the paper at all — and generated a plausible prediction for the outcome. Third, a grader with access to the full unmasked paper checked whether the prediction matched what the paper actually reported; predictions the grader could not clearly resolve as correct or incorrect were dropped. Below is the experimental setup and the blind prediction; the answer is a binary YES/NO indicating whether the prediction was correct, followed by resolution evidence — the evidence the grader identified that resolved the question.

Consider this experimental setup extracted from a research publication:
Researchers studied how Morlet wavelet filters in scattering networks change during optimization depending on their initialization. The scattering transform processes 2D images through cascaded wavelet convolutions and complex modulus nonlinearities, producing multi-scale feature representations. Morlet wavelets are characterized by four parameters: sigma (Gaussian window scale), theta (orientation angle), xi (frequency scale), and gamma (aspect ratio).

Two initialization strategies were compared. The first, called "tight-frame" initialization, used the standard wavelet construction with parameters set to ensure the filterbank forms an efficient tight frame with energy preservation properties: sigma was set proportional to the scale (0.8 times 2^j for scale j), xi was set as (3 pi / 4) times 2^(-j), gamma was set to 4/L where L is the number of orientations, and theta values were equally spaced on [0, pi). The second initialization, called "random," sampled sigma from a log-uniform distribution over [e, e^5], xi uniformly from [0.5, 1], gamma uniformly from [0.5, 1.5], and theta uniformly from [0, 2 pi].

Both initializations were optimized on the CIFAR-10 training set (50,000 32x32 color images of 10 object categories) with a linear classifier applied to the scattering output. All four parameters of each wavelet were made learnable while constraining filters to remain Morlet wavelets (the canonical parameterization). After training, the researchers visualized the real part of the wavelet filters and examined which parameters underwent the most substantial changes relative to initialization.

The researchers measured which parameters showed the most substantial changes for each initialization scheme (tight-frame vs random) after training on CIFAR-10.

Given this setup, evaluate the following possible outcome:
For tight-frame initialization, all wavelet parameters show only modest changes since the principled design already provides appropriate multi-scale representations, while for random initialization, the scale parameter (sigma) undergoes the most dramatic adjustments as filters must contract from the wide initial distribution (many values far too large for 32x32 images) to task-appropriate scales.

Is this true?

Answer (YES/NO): NO